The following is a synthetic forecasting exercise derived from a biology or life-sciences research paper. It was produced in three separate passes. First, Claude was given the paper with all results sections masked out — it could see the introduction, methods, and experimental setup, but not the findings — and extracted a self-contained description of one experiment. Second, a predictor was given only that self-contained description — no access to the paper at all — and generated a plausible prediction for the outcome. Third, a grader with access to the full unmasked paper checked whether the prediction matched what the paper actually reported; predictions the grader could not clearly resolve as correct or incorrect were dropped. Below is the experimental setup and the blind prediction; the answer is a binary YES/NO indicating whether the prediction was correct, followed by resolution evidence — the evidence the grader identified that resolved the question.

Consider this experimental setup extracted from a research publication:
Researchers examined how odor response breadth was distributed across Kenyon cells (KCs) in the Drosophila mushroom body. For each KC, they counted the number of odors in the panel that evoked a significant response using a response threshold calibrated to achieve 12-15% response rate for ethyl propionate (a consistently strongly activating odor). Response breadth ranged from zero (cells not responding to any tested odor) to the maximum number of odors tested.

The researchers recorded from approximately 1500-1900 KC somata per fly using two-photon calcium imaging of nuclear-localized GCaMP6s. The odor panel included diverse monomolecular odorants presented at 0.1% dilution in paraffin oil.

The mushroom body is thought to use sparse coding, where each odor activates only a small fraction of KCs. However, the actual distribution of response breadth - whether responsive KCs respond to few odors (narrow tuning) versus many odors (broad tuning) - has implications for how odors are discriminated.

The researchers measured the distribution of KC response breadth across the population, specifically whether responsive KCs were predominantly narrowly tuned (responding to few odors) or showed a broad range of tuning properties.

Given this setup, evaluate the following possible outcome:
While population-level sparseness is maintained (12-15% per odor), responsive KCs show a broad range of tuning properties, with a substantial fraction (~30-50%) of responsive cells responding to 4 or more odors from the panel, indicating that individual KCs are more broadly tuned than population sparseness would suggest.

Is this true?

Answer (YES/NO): NO